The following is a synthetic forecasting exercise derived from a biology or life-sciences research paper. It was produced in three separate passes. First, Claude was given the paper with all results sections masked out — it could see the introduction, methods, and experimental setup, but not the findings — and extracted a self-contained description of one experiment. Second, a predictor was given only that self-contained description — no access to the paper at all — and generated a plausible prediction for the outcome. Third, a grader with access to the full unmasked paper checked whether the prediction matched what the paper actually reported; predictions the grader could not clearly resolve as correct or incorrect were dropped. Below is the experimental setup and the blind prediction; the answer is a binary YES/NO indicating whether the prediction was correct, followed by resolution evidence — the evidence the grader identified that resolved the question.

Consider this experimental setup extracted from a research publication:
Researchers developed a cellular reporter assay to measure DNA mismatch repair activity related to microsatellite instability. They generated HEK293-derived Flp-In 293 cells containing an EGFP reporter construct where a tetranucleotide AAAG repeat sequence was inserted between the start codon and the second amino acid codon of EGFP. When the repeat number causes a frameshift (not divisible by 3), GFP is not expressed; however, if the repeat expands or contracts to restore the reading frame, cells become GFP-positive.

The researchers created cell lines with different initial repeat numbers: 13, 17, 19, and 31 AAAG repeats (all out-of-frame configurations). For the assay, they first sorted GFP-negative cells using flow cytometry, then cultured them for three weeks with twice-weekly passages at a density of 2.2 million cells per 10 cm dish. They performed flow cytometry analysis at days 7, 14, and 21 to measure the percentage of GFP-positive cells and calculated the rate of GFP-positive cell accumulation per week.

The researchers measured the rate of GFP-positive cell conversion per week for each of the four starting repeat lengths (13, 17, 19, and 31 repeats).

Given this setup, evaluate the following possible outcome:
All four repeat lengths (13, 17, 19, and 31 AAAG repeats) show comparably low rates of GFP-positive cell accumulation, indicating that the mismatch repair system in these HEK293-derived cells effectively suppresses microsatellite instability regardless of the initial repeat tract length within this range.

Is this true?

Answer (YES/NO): NO